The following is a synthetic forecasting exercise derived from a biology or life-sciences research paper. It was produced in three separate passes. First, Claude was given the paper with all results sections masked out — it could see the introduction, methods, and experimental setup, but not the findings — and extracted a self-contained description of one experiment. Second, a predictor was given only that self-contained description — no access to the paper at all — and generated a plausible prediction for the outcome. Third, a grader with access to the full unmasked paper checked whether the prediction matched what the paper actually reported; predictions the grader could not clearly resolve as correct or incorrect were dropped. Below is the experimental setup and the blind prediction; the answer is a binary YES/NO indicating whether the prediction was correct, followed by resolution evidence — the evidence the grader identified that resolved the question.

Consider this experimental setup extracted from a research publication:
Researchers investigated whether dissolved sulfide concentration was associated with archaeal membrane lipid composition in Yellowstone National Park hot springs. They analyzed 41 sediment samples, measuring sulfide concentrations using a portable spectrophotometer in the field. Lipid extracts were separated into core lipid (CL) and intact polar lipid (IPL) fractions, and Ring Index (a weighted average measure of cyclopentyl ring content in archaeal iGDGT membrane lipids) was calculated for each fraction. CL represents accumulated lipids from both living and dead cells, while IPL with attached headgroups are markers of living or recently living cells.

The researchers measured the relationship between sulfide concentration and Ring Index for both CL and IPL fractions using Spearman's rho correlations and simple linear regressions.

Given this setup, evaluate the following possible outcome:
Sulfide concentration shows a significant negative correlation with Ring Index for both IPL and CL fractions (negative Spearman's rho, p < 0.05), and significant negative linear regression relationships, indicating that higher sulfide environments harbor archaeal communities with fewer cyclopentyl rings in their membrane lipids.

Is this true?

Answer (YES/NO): NO